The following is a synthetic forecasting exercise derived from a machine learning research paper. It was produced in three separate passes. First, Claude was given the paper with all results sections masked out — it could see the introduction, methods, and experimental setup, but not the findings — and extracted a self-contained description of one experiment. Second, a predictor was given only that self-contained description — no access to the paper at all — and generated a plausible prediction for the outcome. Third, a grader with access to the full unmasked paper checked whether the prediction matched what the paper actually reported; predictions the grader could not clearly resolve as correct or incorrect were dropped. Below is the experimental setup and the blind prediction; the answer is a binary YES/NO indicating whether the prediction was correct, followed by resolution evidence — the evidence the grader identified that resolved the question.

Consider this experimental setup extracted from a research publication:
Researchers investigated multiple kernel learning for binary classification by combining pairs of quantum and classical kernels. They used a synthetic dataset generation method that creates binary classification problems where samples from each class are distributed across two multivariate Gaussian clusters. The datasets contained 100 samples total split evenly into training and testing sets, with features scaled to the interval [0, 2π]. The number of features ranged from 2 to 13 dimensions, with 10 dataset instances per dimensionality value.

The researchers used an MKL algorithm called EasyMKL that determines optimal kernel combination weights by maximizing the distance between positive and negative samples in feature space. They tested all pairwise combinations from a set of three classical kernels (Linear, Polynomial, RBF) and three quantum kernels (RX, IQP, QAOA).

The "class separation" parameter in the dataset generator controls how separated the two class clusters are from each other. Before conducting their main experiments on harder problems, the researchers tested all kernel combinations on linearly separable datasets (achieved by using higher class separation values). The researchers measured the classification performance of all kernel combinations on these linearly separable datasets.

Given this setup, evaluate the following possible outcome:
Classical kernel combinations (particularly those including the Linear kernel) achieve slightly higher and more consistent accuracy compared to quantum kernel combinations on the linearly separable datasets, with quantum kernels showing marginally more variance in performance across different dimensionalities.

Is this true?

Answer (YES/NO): NO